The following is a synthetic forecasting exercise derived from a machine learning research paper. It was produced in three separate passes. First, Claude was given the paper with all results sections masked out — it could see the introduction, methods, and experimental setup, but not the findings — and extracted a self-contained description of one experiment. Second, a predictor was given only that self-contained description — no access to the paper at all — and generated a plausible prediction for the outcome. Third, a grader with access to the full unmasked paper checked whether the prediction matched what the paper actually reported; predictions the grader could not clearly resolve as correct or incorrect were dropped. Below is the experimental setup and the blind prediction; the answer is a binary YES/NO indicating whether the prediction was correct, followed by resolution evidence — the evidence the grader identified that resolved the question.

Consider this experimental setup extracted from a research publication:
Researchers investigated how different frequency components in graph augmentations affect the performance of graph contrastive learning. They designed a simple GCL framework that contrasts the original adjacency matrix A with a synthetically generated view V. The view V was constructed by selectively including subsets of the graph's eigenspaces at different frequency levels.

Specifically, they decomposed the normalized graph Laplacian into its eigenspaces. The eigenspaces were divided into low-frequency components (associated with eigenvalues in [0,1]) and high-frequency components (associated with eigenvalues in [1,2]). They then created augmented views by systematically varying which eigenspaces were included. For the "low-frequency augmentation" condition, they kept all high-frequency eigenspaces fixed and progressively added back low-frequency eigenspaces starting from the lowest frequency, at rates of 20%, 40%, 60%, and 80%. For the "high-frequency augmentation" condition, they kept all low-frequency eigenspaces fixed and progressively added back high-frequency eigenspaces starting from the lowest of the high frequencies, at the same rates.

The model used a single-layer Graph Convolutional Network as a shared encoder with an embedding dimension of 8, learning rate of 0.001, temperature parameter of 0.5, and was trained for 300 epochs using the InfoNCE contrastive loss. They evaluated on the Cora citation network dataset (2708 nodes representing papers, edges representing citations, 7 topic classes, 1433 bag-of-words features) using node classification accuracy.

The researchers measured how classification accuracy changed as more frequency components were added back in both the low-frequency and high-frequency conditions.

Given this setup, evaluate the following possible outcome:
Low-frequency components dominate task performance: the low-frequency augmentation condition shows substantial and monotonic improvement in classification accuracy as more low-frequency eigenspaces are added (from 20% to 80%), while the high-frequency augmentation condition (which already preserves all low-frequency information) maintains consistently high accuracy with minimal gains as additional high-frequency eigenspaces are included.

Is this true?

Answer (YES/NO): NO